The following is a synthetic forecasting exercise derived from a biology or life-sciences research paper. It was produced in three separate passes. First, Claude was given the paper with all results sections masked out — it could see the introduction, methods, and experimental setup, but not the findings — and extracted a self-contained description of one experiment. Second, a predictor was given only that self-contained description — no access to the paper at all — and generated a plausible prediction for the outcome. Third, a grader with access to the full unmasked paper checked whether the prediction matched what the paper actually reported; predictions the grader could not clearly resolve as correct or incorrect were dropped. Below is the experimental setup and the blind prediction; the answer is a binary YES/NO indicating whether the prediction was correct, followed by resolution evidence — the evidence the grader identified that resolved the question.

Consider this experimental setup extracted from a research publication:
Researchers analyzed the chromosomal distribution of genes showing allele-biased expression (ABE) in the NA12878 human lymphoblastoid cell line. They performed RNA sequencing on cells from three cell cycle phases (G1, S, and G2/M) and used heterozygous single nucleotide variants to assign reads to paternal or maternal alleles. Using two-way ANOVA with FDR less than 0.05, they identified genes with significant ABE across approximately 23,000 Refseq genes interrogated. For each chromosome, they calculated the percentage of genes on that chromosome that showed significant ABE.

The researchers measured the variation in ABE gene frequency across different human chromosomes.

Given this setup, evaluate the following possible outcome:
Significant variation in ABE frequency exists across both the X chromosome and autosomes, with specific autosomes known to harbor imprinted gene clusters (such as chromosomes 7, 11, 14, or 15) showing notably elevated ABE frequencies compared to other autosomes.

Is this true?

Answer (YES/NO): NO